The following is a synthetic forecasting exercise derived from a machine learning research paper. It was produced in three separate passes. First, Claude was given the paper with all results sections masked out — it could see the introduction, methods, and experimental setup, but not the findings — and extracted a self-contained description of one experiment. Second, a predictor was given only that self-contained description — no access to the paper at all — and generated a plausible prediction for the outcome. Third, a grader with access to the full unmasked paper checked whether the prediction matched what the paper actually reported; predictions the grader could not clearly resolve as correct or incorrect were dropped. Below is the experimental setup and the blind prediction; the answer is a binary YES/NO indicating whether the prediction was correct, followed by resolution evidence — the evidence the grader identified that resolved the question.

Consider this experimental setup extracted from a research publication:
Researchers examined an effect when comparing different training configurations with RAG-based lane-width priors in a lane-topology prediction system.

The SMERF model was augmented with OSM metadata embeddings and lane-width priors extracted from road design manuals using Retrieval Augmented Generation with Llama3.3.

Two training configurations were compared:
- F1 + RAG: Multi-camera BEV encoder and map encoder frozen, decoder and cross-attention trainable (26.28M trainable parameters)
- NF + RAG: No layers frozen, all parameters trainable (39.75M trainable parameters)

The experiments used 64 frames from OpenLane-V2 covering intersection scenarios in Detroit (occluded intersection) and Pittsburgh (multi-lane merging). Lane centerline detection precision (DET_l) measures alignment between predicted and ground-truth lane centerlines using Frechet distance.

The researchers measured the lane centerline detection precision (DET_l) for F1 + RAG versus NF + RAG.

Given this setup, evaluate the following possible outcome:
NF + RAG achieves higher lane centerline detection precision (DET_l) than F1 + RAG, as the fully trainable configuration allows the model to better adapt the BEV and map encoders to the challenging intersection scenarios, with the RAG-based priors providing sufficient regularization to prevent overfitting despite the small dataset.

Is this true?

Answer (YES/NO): NO